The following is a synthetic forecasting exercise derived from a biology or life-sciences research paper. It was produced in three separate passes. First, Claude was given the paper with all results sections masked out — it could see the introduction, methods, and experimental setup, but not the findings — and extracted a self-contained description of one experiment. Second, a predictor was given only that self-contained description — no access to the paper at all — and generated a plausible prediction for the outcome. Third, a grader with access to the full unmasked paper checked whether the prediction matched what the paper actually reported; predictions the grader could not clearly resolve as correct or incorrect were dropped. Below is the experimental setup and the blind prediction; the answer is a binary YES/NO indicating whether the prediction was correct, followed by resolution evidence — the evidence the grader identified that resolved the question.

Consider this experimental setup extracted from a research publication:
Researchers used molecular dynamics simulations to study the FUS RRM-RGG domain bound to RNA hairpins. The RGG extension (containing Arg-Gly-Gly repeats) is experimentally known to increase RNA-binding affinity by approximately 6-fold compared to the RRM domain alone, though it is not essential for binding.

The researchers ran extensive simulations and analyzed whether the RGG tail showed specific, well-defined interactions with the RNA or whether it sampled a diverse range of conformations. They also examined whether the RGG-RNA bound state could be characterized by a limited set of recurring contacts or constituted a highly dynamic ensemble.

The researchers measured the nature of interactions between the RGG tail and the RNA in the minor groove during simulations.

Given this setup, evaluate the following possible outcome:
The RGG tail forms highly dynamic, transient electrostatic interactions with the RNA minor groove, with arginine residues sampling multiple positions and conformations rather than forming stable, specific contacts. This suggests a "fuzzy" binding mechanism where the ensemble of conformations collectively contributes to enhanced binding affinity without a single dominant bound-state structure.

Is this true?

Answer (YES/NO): YES